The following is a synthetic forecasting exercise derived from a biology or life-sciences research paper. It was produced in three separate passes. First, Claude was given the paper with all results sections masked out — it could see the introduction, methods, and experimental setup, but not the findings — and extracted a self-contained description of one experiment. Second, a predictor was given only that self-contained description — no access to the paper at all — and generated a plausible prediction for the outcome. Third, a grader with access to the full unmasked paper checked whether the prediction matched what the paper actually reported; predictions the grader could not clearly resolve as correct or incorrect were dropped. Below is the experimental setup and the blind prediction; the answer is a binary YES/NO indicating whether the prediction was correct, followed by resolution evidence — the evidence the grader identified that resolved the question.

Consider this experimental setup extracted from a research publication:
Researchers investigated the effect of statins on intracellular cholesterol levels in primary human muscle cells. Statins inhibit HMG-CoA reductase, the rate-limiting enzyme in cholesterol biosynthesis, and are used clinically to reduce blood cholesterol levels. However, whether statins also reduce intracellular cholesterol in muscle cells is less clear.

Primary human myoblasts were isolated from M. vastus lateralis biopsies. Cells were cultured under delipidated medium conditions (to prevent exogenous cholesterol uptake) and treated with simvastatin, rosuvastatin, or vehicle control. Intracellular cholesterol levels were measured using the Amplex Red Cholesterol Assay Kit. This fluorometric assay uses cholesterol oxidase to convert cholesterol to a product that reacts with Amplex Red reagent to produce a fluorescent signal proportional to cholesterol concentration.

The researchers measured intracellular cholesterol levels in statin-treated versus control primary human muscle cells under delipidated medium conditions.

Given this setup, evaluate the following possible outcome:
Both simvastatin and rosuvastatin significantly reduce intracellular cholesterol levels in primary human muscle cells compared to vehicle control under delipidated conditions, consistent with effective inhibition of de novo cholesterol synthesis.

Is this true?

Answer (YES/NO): YES